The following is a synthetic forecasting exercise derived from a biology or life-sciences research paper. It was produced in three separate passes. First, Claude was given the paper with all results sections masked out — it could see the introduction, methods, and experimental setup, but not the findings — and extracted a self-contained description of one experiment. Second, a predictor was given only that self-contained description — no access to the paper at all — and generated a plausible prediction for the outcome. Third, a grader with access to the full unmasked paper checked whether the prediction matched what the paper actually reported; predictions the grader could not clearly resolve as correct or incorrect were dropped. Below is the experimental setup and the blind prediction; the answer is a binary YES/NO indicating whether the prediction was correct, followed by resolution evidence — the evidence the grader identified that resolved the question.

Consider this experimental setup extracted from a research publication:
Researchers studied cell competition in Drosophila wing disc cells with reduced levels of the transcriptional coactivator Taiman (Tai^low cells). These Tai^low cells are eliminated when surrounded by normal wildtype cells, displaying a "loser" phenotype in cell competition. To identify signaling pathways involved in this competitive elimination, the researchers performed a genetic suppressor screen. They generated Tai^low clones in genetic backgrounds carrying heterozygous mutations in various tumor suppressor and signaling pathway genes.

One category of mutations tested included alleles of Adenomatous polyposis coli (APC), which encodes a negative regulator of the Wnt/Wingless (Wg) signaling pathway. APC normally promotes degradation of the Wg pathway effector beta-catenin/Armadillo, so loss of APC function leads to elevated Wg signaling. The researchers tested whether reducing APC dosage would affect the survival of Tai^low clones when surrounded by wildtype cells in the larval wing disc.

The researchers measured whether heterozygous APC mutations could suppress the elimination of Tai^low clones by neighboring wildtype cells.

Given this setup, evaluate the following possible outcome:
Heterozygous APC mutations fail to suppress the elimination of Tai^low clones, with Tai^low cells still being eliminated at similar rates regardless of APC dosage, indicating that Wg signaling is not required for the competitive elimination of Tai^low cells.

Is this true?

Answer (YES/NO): NO